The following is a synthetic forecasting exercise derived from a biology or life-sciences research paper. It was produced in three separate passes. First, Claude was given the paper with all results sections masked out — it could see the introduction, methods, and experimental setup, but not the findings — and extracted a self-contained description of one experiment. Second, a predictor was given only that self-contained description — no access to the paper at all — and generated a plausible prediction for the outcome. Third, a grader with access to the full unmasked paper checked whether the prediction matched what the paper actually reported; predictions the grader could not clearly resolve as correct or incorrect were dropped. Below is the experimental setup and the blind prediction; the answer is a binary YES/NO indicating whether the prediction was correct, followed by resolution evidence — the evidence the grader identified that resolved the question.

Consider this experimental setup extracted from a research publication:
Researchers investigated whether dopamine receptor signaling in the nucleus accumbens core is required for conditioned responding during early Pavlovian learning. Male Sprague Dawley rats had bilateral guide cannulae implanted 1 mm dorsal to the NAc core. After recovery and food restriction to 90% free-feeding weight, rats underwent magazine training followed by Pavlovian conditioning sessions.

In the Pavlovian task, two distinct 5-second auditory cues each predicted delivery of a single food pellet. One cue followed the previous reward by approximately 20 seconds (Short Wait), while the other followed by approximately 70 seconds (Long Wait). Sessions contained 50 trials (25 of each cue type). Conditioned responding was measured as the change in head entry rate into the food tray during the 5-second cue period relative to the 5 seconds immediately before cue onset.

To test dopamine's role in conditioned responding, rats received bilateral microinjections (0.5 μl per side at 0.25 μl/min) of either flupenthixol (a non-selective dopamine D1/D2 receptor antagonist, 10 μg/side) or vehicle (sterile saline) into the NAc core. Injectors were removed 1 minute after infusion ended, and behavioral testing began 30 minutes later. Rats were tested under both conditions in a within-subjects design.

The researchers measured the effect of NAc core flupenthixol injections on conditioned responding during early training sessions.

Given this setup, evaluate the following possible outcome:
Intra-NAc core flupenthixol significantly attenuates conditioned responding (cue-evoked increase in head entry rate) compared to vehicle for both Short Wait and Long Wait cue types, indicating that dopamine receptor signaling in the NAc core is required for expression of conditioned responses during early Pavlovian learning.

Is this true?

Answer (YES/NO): YES